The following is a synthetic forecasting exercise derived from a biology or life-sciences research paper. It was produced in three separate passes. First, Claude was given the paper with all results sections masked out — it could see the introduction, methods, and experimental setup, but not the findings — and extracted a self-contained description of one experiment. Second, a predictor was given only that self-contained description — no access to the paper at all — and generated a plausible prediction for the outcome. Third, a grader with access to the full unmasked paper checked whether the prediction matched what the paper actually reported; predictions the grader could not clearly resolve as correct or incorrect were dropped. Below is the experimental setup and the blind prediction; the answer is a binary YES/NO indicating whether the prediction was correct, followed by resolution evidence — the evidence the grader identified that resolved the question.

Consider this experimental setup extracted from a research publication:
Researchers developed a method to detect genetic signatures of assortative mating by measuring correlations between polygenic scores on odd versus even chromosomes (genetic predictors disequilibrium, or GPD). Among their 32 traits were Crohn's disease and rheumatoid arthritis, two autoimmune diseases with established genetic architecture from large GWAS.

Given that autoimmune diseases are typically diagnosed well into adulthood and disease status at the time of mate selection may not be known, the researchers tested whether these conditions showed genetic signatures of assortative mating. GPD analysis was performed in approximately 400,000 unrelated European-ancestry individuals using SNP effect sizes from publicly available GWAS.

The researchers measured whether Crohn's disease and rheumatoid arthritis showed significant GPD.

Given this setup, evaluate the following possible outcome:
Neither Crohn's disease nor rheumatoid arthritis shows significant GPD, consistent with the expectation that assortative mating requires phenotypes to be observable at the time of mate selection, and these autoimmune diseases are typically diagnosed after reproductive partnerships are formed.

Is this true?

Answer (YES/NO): YES